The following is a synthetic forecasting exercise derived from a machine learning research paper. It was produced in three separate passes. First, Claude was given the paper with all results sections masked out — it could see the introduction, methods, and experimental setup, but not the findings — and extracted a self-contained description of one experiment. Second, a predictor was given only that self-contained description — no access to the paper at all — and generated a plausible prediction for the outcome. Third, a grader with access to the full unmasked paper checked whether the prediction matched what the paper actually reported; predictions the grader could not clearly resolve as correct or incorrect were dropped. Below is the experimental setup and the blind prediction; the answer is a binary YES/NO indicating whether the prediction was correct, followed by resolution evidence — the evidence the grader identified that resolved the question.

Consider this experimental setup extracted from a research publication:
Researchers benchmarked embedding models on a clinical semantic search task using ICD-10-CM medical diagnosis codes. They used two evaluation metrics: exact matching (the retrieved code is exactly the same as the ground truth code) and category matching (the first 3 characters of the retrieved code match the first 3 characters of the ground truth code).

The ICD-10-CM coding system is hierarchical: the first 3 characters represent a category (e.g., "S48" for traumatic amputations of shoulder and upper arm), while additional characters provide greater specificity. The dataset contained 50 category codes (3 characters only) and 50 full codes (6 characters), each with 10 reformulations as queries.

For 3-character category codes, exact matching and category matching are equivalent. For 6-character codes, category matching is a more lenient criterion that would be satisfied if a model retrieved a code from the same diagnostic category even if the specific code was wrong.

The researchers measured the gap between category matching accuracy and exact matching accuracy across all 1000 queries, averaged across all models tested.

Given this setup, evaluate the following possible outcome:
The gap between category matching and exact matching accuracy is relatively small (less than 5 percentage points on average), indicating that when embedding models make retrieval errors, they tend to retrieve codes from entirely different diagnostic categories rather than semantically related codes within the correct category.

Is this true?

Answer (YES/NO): NO